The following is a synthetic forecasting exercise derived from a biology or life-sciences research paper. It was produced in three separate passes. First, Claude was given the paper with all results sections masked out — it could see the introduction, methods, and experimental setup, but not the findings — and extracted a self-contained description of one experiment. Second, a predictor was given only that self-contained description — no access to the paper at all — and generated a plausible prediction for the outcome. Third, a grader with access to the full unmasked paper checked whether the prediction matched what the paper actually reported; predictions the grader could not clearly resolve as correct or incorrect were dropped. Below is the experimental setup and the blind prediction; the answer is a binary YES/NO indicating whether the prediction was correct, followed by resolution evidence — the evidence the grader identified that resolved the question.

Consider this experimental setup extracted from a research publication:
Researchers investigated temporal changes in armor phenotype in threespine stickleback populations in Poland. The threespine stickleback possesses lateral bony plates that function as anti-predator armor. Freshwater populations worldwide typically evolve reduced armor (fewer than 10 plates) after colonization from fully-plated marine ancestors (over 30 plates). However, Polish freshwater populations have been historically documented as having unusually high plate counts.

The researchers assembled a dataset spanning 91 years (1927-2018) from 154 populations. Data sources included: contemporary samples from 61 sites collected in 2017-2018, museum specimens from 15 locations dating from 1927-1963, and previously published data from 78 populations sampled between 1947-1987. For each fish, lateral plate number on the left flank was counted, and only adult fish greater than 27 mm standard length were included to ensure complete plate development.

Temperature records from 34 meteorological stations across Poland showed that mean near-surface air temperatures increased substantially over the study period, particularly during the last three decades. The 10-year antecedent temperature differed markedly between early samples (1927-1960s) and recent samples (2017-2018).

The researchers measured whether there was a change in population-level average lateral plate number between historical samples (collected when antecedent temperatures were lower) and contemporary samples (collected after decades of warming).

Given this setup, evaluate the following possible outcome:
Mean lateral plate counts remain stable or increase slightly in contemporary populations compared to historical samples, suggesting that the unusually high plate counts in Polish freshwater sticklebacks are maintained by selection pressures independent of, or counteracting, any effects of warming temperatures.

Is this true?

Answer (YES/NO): NO